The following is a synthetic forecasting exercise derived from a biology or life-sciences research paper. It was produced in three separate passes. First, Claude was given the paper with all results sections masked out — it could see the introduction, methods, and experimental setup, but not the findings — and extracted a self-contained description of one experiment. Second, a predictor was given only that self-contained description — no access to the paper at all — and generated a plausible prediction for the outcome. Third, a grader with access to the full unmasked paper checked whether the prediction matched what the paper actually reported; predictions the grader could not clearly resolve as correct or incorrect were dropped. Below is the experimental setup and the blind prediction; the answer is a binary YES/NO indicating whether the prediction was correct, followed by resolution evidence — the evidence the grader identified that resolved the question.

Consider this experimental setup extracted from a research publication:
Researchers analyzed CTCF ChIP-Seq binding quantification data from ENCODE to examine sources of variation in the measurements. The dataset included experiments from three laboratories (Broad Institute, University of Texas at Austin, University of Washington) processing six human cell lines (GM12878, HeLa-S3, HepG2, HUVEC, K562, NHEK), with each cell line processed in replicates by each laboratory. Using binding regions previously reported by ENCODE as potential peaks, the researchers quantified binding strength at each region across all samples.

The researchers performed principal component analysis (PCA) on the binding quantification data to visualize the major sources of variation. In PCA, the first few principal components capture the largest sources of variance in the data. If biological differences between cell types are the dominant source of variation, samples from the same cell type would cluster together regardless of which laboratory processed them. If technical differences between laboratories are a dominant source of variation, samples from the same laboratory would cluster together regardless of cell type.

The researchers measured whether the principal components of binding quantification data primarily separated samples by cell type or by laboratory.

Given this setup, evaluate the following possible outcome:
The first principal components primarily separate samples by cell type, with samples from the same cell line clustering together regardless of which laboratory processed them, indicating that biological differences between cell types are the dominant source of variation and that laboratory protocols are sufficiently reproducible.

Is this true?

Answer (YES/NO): NO